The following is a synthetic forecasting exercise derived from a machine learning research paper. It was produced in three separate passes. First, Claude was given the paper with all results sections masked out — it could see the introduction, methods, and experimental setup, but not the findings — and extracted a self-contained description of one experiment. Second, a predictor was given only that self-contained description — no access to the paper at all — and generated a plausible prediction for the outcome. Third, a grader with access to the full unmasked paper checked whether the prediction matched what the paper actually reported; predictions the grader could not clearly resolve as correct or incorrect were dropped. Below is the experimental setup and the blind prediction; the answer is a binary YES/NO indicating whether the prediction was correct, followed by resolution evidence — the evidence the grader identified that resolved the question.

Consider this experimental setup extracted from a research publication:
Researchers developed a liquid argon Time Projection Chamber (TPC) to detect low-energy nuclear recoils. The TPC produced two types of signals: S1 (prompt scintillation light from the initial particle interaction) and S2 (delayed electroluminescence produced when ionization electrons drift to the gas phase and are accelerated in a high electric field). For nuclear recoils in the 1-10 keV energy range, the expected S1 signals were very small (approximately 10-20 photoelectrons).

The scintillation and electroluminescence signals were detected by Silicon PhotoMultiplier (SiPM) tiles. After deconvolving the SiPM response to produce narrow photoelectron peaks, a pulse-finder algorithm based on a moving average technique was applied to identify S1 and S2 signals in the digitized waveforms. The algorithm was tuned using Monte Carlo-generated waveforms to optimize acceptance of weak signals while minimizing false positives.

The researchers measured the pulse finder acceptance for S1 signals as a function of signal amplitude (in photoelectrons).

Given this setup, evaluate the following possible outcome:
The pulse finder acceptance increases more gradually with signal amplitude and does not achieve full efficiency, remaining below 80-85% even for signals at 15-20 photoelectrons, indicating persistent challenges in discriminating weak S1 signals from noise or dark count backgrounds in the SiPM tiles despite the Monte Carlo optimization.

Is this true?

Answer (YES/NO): NO